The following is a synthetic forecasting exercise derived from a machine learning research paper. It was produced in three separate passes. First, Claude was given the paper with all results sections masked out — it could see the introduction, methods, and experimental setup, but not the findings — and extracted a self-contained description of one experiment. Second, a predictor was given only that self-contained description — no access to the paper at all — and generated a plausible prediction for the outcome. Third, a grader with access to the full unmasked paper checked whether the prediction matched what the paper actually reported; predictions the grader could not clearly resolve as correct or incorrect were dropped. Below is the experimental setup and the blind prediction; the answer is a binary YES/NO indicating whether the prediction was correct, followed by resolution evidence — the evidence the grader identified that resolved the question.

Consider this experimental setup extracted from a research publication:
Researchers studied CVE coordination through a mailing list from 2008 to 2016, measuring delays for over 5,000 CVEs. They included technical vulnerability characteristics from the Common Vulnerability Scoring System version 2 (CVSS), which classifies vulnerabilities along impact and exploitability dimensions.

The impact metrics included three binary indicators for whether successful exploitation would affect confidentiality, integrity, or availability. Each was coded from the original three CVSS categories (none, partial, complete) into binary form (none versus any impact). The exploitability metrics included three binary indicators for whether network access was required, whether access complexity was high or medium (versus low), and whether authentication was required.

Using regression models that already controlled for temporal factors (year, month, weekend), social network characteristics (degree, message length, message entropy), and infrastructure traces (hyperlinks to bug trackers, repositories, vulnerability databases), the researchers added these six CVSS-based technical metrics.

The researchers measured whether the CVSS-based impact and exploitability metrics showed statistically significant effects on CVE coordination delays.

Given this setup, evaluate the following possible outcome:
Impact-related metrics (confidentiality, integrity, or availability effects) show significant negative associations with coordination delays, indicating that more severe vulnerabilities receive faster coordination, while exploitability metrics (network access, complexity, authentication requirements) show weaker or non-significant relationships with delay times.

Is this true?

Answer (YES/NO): NO